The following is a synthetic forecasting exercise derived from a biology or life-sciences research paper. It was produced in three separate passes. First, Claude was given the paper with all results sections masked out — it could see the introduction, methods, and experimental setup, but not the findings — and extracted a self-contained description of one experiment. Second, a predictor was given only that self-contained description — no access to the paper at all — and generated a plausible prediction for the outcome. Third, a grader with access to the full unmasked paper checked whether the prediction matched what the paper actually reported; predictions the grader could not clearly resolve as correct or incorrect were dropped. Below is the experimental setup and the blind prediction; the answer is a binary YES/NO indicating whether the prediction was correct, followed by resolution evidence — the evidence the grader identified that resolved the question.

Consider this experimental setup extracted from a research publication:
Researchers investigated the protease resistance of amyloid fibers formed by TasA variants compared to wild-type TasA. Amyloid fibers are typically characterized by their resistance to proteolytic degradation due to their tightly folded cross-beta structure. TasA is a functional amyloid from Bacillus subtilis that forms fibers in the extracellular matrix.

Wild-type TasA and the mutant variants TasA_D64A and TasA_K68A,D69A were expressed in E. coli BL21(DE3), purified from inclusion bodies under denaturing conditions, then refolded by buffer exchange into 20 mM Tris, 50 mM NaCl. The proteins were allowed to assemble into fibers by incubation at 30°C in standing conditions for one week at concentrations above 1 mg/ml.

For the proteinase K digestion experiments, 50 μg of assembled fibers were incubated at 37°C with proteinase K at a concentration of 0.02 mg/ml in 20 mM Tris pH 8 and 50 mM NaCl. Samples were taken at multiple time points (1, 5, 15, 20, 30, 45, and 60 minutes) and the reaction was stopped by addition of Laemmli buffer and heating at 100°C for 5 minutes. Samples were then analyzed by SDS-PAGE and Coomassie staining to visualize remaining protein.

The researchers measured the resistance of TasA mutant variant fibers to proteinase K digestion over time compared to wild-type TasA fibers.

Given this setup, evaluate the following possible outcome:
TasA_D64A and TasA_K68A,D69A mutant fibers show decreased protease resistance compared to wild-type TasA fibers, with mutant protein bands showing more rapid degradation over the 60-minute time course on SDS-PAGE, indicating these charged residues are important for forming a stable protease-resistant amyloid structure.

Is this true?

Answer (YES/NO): NO